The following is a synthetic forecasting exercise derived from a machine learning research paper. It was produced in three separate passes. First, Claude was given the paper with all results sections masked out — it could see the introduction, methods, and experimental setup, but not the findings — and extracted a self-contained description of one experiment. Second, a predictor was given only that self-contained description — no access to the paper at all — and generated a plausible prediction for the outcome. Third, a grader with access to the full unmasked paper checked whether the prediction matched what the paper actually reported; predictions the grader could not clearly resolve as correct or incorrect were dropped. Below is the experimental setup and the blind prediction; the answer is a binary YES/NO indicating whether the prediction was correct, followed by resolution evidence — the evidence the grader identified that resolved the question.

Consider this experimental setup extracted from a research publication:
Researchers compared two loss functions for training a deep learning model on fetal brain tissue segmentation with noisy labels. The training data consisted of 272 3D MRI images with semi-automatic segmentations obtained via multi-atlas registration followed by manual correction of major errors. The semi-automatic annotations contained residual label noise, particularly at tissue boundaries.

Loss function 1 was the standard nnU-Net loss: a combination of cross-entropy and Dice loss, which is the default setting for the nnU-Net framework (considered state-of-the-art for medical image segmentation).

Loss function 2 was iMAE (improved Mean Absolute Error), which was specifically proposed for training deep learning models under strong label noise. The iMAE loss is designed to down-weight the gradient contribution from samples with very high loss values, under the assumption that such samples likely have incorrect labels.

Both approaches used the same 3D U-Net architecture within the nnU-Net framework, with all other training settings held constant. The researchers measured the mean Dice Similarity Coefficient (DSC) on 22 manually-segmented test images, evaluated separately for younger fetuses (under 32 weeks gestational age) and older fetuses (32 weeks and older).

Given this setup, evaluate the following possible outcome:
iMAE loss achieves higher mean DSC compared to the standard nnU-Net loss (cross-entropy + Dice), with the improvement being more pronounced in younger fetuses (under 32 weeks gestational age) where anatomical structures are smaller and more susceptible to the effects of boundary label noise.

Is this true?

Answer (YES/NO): NO